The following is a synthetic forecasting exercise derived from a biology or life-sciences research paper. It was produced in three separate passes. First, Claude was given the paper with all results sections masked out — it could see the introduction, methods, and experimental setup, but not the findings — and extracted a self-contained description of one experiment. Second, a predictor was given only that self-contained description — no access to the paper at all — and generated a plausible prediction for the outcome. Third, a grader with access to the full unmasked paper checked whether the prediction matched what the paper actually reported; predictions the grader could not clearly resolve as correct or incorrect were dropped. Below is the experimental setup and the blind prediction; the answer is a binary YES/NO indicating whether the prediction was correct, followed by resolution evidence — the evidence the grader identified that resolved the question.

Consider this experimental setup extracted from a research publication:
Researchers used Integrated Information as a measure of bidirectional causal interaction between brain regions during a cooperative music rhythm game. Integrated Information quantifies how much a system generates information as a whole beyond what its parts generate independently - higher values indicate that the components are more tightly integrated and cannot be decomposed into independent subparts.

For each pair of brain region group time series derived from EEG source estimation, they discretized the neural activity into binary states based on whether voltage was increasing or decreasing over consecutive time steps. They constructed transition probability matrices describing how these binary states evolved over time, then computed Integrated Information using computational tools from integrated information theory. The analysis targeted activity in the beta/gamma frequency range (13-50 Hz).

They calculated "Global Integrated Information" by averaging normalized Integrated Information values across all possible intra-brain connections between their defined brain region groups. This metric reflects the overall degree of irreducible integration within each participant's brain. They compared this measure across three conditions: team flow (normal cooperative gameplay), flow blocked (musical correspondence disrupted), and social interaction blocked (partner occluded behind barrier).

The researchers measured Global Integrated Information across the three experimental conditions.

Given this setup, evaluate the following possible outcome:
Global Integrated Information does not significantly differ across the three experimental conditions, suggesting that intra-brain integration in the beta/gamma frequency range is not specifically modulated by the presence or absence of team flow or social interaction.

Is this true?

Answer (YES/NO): NO